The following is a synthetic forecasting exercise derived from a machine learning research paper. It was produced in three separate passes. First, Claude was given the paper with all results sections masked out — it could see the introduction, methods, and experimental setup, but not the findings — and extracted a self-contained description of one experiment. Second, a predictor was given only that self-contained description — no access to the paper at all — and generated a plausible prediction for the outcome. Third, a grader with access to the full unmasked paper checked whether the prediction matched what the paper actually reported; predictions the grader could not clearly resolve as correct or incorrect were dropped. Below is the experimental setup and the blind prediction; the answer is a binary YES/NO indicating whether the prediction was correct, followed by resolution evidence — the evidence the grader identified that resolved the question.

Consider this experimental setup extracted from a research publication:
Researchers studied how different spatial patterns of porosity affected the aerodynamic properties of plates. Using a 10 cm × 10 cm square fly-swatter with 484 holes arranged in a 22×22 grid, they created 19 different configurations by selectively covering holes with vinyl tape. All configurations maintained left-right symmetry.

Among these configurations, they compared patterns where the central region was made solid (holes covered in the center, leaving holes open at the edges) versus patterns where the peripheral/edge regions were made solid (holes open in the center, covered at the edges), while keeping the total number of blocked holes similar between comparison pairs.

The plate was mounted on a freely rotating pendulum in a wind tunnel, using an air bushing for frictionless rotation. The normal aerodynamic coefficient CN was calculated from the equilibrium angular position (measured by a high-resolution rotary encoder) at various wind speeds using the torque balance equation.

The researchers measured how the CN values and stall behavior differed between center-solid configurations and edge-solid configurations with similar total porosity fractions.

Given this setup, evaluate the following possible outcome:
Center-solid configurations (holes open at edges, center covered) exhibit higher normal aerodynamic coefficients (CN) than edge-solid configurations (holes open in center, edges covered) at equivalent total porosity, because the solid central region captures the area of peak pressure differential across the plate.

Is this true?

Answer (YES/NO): NO